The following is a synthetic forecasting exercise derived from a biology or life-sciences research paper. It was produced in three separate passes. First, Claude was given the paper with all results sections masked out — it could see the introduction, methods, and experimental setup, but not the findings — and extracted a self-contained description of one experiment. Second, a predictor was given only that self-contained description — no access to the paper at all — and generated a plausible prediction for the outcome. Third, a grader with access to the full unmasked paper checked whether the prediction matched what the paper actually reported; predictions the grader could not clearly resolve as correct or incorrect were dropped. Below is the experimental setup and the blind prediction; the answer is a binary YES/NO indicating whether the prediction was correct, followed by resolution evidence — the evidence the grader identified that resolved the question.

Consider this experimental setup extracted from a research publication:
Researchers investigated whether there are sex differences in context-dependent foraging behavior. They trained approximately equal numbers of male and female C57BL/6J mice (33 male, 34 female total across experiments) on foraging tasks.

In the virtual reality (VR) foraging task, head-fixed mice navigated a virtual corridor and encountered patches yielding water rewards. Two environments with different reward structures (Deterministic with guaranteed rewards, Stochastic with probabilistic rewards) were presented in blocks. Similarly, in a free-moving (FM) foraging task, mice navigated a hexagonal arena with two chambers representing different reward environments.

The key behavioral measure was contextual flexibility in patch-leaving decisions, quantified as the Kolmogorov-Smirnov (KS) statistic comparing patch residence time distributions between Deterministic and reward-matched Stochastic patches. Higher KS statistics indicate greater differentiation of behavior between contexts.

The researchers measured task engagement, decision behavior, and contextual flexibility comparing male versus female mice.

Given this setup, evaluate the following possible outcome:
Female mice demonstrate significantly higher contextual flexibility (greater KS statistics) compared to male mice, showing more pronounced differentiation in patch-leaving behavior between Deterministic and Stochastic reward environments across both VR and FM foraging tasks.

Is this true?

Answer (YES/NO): NO